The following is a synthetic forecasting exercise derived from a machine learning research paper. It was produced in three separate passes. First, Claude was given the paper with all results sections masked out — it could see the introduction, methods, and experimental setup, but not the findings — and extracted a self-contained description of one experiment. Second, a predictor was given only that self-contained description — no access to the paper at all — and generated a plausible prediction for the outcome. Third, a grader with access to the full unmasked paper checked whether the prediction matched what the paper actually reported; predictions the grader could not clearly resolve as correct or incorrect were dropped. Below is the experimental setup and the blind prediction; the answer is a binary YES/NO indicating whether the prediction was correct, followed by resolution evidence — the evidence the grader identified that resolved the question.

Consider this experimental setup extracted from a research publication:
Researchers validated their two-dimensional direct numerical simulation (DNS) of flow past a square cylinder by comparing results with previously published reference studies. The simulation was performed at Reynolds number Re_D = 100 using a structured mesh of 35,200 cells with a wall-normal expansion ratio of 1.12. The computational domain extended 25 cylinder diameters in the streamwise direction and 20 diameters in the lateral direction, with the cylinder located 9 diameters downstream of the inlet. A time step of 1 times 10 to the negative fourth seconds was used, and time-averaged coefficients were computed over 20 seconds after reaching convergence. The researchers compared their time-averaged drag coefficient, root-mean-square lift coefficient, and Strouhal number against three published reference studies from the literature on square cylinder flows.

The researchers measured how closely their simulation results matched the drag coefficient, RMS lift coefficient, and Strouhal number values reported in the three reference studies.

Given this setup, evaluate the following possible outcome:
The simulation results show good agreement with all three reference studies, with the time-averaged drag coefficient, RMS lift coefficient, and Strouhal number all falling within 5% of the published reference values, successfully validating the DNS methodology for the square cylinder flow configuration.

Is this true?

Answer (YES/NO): NO